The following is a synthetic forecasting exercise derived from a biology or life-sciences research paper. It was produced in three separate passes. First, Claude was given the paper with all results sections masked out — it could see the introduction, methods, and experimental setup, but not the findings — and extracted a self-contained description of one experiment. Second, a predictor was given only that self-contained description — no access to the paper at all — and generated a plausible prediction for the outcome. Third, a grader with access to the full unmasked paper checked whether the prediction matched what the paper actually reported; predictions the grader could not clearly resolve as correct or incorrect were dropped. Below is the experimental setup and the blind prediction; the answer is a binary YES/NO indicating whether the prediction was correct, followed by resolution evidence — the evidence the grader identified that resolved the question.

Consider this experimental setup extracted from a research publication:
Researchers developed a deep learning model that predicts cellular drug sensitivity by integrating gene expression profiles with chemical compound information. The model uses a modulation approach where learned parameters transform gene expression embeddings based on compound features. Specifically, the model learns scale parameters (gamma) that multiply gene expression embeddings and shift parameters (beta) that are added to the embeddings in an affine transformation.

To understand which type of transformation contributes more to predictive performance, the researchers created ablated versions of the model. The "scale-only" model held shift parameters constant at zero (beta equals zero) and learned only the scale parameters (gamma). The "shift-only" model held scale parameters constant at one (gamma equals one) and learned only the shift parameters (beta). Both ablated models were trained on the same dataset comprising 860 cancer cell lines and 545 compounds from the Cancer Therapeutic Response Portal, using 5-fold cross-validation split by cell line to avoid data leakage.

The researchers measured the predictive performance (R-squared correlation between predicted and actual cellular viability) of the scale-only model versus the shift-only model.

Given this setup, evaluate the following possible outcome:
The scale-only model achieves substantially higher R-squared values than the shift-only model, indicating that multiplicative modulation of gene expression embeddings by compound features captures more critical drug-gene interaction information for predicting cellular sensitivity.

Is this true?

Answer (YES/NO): NO